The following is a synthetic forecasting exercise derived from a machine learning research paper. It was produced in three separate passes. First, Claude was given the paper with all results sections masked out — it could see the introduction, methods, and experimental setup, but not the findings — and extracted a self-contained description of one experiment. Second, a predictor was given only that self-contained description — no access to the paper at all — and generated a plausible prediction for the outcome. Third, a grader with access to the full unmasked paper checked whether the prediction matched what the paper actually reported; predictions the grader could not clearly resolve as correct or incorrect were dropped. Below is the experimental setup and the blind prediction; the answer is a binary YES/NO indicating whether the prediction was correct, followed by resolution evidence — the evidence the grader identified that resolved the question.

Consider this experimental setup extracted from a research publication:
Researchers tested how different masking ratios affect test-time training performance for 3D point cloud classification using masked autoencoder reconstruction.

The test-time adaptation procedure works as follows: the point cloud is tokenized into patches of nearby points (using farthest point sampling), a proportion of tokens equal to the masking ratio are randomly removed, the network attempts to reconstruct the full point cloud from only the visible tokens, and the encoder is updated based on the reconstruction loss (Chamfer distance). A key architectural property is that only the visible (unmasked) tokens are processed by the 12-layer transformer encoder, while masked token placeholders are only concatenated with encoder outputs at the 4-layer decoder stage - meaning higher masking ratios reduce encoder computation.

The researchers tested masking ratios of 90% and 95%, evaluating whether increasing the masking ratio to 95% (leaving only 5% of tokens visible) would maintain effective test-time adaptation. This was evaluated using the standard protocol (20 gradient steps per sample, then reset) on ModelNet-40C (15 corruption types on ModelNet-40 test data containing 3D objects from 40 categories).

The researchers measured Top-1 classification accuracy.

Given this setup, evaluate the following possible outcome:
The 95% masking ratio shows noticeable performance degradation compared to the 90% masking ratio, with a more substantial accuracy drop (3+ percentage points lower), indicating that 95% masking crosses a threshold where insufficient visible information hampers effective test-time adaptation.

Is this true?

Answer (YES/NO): NO